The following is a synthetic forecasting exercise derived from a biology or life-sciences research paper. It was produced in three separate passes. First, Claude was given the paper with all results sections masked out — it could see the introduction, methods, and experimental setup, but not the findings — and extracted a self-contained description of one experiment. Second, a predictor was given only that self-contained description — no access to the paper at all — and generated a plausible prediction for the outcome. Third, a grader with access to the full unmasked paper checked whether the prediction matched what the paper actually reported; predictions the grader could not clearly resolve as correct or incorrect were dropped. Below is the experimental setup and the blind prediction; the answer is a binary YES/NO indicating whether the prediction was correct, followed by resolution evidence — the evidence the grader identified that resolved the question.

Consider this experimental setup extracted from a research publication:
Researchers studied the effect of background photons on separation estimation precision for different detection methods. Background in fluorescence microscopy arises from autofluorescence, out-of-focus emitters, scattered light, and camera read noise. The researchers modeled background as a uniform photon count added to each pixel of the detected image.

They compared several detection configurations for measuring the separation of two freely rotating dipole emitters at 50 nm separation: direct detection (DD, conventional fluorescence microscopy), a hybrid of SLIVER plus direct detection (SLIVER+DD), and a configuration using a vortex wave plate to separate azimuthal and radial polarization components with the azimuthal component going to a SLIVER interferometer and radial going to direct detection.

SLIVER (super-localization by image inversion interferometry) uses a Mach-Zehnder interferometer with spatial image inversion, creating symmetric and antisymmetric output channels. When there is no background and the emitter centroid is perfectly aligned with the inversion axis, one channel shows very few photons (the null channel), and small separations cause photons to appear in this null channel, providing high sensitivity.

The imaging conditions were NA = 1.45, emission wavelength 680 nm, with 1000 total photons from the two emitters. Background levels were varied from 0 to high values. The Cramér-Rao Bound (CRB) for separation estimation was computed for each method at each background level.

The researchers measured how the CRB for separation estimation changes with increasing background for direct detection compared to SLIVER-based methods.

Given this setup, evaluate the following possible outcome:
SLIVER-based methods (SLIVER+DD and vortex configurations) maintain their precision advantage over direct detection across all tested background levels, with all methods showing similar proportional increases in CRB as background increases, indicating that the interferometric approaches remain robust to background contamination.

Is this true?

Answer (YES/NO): NO